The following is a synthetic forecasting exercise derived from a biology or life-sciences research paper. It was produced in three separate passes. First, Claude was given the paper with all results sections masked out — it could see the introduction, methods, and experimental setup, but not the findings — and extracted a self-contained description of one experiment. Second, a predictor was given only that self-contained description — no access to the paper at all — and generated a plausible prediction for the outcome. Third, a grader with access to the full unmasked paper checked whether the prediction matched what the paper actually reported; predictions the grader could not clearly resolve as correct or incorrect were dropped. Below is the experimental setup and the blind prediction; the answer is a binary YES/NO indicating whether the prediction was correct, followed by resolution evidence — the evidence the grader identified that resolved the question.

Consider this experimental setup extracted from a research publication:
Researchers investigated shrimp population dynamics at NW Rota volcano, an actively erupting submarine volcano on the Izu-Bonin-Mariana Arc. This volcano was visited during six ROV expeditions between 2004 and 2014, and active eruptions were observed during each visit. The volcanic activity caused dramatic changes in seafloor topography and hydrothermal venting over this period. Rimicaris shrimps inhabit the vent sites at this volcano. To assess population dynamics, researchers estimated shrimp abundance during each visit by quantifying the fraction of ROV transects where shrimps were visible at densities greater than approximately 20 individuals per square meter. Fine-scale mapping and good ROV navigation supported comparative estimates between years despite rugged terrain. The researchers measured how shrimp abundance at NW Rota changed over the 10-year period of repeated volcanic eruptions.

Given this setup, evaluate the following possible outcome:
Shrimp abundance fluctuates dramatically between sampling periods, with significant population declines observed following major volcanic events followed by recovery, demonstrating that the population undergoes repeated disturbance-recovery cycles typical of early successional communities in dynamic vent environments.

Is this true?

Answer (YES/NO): NO